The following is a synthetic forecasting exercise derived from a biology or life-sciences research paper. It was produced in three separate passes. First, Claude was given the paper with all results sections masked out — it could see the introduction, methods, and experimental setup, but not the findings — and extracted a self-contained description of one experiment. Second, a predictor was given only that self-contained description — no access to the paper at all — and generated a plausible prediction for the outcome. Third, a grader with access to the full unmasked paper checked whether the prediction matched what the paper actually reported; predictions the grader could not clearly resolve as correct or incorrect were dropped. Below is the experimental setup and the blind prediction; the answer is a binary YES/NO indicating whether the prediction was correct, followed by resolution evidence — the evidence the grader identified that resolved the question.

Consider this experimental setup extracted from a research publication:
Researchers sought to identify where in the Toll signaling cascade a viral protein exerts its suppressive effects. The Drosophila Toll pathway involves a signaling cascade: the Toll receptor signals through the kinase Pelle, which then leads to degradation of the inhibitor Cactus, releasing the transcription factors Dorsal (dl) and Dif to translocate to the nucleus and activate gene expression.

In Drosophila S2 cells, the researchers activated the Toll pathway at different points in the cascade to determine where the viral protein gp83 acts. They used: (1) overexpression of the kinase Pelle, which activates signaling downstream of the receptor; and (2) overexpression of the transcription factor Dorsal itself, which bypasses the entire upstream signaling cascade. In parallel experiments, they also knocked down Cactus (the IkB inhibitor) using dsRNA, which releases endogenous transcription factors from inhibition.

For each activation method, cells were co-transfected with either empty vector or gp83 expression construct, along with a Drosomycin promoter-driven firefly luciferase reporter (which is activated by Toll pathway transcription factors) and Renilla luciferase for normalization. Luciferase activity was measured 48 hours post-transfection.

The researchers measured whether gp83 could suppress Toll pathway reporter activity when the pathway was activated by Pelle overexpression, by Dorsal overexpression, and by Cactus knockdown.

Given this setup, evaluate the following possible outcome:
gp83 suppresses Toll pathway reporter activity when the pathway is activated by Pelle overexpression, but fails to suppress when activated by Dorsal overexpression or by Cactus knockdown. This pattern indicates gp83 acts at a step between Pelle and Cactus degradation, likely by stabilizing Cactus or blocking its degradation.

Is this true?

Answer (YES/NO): NO